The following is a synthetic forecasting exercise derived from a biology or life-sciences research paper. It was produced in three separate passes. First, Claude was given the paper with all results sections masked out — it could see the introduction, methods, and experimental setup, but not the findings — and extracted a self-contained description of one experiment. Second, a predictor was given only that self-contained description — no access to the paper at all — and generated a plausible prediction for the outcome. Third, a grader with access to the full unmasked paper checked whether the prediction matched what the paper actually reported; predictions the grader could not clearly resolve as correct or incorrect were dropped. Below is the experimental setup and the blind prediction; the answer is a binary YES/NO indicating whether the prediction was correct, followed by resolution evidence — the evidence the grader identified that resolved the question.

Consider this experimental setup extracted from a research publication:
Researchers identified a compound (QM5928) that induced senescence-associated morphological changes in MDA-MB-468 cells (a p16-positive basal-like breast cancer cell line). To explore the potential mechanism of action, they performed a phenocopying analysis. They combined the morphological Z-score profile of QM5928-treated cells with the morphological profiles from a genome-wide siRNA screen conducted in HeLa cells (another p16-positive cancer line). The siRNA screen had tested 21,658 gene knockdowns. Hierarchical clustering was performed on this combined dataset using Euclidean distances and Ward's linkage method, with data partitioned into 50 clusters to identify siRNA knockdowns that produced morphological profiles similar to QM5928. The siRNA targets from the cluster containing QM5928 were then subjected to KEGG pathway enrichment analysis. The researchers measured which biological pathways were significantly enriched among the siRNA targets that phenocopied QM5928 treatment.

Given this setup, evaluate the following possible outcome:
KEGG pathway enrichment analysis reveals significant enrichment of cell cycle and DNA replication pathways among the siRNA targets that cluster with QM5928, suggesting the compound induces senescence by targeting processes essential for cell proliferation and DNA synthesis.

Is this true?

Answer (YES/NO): NO